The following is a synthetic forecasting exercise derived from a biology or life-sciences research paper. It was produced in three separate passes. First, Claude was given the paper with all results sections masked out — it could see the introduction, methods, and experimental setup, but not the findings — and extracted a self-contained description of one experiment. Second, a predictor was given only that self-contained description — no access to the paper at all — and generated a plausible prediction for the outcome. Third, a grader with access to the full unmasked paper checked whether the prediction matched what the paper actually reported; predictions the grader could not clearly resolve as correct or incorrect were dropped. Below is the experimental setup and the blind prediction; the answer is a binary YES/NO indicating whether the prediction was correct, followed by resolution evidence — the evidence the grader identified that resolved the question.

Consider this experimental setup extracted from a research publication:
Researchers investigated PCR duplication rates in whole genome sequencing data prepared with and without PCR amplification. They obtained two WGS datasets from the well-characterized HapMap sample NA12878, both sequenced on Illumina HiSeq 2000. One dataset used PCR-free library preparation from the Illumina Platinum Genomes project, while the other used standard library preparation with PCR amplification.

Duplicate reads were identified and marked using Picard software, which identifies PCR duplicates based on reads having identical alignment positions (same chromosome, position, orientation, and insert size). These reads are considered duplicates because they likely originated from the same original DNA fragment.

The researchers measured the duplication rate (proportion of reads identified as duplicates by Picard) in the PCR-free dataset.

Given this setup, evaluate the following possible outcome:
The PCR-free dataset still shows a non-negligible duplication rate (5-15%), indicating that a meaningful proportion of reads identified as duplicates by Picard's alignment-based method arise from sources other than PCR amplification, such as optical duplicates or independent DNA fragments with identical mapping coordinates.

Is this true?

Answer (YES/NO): NO